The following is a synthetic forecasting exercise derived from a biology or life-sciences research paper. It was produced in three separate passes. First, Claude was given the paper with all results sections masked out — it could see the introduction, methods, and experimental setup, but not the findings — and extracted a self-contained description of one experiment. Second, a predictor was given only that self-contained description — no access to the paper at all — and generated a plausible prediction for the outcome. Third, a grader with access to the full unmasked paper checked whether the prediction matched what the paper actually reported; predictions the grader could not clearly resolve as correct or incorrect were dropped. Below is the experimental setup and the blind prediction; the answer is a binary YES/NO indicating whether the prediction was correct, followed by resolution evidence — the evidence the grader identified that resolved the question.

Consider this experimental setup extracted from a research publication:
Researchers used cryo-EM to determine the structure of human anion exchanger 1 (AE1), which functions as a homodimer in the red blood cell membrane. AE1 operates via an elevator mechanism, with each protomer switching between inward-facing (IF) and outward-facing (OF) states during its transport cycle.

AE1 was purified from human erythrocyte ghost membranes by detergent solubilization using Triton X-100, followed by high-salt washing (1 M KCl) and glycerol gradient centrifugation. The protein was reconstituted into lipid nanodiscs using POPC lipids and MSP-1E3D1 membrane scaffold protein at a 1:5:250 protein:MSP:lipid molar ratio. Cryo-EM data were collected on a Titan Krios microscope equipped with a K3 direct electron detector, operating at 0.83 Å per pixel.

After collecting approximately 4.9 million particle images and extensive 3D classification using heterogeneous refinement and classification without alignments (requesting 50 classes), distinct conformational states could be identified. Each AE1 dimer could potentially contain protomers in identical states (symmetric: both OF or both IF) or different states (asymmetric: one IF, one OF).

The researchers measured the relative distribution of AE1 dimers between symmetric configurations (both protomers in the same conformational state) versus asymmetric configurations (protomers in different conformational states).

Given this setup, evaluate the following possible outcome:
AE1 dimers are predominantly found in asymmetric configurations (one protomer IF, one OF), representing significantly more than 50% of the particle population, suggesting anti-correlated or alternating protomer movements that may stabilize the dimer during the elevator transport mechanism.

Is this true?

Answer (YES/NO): YES